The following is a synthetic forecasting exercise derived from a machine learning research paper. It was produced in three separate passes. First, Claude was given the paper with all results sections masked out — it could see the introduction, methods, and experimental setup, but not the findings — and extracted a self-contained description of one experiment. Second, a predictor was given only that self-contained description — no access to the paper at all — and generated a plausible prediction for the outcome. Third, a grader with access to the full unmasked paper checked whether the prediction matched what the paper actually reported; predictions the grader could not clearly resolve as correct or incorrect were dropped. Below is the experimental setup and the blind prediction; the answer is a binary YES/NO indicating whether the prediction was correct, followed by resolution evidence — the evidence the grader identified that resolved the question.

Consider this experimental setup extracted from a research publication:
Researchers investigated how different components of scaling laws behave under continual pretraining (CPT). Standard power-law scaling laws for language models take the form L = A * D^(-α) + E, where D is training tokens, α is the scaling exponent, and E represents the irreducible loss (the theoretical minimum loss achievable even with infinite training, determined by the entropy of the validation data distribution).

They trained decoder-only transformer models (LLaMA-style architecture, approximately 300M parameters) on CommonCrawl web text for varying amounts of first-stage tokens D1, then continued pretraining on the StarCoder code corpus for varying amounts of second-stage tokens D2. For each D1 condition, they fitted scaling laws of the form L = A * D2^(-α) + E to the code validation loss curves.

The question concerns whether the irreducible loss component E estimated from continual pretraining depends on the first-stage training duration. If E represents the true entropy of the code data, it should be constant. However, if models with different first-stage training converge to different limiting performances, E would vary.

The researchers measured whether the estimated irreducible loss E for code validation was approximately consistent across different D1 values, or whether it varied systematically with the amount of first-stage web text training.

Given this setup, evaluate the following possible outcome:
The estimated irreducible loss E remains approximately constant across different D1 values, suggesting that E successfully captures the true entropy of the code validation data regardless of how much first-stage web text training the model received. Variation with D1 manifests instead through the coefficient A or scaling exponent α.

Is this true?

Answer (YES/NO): YES